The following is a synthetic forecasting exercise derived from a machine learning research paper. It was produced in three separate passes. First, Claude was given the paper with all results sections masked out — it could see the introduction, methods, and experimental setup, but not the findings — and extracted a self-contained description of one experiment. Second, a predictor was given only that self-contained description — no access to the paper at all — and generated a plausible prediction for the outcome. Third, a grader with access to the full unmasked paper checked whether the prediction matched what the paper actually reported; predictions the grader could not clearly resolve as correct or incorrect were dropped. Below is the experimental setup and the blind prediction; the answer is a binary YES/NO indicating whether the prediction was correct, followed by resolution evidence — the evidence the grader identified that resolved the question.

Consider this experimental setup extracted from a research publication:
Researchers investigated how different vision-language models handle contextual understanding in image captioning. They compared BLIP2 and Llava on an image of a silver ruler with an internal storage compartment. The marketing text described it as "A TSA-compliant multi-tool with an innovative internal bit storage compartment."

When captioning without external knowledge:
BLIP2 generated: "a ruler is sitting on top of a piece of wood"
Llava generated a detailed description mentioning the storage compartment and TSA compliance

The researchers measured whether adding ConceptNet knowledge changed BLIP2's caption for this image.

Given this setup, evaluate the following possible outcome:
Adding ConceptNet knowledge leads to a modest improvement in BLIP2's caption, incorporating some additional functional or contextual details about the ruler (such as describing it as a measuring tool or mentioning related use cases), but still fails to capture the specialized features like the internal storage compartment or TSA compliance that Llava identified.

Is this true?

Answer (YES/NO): NO